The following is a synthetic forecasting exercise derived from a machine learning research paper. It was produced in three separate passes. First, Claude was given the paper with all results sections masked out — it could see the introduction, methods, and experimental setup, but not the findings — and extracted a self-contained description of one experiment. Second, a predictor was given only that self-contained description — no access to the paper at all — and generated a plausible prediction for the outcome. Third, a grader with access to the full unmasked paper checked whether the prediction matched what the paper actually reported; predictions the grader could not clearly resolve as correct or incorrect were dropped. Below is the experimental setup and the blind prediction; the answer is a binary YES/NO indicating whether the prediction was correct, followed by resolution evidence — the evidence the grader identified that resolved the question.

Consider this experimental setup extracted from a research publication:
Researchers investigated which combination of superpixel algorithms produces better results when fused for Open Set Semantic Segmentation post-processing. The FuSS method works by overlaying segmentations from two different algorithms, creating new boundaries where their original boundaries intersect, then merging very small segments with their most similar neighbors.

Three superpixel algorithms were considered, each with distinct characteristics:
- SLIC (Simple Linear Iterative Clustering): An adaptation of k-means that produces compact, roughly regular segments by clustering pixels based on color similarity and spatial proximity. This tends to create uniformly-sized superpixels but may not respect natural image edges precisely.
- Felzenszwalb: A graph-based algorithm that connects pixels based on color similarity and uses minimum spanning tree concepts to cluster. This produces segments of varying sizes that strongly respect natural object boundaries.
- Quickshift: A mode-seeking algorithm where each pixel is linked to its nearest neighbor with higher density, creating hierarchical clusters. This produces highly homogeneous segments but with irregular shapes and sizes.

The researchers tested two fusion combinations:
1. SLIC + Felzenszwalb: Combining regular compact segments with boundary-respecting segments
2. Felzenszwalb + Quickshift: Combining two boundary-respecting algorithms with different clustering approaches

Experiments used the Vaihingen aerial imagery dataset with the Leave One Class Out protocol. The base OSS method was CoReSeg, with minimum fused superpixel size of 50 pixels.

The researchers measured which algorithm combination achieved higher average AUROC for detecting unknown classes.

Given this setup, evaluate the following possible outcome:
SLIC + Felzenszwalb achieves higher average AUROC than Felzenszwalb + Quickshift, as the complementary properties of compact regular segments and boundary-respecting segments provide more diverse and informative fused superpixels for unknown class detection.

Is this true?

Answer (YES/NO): YES